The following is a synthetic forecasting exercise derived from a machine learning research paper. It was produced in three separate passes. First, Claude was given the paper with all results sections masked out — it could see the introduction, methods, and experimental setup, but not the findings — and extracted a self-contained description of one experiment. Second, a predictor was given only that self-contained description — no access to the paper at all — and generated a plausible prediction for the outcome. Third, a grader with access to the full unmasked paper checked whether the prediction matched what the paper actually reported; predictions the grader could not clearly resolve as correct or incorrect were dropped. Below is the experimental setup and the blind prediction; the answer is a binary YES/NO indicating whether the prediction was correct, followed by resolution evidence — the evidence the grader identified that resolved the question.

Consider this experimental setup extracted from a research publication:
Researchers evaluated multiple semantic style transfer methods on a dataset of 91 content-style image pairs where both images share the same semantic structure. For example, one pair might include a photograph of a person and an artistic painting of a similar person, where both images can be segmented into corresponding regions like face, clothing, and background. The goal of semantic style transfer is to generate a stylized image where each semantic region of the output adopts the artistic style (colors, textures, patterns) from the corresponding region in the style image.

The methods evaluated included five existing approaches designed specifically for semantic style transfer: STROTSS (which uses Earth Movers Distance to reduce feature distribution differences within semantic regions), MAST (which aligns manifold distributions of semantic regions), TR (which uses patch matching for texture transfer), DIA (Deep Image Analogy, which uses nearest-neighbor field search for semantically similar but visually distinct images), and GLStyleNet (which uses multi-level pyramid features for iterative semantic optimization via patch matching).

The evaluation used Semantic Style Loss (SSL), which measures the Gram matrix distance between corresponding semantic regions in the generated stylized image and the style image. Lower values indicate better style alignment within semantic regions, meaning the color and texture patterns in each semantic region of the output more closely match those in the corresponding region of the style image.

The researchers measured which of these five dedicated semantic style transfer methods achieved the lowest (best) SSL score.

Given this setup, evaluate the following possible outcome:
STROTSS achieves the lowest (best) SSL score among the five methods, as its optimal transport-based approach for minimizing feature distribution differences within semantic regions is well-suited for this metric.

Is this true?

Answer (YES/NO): NO